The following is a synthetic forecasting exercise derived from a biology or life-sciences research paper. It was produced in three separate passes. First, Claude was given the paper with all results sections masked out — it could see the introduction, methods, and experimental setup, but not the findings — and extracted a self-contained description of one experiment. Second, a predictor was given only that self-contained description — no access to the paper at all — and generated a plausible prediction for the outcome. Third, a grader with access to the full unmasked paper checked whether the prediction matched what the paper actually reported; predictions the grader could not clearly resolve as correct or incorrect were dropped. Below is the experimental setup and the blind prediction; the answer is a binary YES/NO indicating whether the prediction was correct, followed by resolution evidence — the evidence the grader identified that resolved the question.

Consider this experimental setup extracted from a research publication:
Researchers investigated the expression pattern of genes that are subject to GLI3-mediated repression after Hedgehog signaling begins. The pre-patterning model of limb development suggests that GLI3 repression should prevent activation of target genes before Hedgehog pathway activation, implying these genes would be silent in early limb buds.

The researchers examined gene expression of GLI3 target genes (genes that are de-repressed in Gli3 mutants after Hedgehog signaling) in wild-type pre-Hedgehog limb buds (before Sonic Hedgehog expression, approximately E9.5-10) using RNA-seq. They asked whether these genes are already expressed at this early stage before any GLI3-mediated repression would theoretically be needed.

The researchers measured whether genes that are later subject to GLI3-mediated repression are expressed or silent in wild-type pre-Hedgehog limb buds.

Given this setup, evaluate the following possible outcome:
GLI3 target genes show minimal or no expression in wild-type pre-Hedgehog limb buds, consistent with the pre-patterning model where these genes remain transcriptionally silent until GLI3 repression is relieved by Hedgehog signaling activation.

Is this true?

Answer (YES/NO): NO